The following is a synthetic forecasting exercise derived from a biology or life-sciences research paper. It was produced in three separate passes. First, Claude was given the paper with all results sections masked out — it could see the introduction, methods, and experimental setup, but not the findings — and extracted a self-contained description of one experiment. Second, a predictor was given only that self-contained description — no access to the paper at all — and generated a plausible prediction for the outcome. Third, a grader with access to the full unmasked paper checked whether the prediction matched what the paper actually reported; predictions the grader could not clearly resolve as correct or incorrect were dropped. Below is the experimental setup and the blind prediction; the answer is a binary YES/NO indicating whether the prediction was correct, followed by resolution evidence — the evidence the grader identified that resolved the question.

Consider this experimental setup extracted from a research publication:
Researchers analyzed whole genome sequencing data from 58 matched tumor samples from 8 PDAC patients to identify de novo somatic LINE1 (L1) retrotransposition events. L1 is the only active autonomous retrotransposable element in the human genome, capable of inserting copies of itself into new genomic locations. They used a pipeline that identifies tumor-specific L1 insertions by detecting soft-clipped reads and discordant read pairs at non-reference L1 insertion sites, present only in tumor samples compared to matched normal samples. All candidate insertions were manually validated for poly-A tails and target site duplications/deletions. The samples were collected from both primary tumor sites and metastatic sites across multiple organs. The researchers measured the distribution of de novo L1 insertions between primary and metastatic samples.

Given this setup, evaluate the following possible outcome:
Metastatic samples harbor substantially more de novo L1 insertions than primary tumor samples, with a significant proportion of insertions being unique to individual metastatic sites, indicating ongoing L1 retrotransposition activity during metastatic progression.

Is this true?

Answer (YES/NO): YES